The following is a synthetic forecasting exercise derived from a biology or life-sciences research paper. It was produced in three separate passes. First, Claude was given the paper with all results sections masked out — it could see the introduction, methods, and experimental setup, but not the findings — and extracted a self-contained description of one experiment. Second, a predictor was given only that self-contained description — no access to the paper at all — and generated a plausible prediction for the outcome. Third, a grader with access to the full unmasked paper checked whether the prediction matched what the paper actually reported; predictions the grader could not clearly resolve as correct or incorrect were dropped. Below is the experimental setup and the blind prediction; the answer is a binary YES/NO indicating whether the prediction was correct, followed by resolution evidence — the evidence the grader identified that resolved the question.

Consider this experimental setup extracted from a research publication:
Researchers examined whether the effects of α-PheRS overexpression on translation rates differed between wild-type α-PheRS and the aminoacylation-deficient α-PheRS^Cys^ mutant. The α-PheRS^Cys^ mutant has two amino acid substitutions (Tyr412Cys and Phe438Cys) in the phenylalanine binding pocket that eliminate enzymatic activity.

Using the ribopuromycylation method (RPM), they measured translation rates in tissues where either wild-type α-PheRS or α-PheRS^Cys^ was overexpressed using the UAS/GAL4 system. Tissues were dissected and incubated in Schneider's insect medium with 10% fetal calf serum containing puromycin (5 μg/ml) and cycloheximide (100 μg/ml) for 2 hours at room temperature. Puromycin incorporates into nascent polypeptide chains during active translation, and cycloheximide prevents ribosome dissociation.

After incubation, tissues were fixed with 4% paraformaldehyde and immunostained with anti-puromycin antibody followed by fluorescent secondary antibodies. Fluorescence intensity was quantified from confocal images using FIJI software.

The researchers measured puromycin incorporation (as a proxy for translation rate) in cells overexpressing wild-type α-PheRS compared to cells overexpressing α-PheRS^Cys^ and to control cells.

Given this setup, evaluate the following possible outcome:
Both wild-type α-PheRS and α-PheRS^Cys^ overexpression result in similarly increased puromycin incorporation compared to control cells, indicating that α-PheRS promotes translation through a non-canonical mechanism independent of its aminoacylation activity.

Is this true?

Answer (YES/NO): NO